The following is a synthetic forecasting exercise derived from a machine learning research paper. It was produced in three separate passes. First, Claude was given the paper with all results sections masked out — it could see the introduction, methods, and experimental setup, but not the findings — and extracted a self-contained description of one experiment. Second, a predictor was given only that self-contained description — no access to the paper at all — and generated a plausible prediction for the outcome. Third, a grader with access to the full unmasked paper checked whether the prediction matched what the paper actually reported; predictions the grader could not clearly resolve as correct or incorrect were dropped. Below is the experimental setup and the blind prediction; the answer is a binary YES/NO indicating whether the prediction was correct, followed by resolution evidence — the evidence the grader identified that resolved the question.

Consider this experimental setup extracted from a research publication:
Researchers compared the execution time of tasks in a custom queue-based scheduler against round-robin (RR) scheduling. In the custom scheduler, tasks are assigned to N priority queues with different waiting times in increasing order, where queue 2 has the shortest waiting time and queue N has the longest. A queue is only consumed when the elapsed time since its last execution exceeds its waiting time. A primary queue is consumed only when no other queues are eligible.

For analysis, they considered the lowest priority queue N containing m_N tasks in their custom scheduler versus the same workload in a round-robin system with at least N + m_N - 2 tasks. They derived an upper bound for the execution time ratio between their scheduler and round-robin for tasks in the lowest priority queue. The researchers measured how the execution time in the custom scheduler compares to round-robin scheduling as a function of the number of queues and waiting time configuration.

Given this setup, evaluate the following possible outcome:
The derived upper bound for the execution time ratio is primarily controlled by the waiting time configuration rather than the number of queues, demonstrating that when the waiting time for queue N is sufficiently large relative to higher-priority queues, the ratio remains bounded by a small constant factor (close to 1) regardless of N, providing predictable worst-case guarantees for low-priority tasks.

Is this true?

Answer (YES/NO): NO